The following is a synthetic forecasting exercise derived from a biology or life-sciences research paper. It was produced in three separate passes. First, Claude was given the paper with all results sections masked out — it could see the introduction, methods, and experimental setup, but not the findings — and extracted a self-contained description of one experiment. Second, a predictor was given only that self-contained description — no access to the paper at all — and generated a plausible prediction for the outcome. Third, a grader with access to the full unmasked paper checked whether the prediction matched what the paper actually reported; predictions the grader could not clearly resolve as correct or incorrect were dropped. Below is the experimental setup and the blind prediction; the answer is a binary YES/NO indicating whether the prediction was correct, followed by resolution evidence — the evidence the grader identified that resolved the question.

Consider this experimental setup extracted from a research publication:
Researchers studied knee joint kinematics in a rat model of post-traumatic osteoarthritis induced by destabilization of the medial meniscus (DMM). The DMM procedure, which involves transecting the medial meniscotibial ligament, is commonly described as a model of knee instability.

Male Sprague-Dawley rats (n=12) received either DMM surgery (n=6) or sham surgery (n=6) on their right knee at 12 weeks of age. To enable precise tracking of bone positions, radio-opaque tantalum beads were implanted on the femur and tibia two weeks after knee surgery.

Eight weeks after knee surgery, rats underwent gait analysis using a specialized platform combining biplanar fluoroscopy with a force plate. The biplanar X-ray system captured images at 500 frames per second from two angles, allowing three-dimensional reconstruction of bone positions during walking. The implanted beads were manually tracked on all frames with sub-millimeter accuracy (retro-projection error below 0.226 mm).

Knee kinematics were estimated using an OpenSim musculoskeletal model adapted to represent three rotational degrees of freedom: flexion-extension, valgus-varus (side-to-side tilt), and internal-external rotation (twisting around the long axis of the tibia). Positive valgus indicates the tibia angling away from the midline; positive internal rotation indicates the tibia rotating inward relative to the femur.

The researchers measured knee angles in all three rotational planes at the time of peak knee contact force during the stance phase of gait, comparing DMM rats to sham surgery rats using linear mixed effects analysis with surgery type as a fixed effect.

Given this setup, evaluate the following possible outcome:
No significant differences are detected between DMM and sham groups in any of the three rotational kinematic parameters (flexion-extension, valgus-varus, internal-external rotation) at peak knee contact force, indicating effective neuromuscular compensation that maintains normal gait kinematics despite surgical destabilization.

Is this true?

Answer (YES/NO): NO